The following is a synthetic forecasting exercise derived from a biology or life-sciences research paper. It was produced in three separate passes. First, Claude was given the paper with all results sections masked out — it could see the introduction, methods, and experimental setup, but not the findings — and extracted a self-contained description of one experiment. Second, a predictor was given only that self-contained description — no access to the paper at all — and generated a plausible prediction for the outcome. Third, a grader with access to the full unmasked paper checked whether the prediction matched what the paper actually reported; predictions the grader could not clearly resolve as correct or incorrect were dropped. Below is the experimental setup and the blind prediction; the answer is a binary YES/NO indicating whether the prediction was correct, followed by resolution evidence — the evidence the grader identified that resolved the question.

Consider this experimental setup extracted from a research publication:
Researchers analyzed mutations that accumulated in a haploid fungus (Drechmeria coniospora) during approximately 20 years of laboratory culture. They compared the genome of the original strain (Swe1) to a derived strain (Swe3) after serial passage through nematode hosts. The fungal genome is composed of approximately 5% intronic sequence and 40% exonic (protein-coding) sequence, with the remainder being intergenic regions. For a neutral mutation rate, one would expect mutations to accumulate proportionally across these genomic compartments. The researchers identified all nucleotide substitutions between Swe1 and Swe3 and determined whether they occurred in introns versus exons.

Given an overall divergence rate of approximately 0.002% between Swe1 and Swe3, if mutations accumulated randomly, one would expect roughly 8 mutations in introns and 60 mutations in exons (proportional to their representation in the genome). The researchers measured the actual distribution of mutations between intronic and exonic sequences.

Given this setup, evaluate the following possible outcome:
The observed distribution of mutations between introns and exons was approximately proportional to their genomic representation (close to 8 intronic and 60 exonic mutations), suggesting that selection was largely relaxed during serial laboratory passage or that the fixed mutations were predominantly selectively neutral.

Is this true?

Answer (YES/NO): NO